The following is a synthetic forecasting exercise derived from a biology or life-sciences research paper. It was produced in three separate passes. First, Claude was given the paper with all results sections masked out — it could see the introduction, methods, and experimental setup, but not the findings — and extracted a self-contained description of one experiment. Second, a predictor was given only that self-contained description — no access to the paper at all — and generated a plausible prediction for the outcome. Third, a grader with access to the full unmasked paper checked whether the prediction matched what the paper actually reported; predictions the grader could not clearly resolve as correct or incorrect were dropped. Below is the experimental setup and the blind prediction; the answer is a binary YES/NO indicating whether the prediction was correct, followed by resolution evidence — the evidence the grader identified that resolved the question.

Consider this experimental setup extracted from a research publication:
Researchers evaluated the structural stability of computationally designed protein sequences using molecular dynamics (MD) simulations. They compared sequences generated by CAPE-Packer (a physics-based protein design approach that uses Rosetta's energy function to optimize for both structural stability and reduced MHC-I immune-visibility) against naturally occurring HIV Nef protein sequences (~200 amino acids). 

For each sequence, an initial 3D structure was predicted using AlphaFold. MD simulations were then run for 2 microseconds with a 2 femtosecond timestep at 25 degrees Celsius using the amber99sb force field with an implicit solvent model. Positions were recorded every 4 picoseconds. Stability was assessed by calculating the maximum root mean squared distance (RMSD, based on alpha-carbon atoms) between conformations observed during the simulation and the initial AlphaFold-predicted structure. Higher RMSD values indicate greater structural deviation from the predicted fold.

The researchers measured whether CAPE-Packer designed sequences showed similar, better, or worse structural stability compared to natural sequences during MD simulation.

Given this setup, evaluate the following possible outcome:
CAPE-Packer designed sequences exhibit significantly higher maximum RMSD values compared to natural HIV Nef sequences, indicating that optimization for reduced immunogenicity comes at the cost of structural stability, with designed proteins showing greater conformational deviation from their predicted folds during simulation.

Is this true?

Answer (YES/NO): NO